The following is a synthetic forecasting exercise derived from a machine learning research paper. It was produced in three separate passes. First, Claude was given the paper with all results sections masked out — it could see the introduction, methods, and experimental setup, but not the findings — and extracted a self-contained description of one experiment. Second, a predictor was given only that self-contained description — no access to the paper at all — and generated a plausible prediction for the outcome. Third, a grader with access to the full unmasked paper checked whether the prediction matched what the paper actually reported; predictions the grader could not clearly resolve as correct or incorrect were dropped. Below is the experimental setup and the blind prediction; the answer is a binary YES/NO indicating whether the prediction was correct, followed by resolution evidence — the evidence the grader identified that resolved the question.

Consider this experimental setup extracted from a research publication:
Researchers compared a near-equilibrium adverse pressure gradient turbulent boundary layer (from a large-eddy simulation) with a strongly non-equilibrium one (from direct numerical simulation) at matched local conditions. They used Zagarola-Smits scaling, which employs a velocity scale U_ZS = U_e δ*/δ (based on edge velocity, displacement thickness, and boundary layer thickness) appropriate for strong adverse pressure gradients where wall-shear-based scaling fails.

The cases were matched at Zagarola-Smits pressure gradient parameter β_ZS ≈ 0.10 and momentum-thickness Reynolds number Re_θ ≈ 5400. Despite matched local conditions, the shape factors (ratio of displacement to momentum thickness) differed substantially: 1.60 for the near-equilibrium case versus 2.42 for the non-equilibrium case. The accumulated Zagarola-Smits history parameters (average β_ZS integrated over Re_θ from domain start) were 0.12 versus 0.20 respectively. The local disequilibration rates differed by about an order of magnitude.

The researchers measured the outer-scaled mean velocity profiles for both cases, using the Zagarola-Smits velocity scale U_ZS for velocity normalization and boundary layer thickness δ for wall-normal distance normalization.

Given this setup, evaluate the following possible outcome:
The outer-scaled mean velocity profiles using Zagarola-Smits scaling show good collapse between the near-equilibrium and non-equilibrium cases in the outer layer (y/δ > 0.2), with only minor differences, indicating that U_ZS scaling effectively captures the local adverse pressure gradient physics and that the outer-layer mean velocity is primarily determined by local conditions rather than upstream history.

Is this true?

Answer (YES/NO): NO